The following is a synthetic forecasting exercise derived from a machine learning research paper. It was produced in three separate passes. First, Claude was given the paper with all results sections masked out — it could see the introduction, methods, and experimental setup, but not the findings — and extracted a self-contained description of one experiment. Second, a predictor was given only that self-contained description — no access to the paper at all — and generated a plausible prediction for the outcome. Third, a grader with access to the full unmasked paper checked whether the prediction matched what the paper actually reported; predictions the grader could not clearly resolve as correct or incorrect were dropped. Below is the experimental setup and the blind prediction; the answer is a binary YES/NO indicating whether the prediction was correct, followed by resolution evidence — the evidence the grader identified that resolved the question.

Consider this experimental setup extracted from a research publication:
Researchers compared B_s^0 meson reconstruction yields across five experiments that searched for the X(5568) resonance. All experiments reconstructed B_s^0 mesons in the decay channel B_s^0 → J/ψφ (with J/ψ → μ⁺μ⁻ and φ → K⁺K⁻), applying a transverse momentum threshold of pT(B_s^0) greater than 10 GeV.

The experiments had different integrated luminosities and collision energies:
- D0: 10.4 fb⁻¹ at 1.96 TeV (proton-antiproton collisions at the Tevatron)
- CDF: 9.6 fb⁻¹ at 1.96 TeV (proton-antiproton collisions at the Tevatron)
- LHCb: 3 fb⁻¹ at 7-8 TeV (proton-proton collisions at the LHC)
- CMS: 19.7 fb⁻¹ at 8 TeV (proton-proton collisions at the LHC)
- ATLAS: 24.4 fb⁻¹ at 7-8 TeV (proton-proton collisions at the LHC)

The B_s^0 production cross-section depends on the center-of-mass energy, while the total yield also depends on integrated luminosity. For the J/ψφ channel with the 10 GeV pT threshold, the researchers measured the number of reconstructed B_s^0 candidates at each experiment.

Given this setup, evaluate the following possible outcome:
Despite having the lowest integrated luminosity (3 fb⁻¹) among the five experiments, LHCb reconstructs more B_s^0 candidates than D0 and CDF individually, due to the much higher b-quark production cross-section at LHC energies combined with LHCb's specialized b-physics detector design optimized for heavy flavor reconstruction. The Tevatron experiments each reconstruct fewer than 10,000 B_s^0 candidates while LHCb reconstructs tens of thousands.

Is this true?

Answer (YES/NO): NO